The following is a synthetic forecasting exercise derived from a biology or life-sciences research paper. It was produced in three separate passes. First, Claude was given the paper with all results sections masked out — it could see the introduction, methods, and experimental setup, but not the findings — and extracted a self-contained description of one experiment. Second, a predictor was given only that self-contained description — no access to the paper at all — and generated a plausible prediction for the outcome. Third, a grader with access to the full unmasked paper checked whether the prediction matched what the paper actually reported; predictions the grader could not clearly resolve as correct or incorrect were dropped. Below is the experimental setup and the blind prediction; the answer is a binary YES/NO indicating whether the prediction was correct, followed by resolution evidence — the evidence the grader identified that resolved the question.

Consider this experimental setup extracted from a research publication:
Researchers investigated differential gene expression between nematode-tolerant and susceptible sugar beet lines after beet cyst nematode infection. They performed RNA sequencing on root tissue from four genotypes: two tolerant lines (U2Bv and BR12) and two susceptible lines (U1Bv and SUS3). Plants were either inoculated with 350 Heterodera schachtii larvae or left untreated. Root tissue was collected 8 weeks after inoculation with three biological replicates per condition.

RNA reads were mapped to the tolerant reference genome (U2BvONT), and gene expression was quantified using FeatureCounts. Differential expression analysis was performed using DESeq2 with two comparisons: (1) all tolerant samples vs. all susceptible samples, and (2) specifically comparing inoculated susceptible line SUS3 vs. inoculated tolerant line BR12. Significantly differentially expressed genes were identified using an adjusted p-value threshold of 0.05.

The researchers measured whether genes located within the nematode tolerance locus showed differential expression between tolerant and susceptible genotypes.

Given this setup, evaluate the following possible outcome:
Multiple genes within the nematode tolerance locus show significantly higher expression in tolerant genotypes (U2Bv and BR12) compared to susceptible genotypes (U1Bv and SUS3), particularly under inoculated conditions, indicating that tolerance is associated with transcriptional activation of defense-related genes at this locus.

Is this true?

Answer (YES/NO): NO